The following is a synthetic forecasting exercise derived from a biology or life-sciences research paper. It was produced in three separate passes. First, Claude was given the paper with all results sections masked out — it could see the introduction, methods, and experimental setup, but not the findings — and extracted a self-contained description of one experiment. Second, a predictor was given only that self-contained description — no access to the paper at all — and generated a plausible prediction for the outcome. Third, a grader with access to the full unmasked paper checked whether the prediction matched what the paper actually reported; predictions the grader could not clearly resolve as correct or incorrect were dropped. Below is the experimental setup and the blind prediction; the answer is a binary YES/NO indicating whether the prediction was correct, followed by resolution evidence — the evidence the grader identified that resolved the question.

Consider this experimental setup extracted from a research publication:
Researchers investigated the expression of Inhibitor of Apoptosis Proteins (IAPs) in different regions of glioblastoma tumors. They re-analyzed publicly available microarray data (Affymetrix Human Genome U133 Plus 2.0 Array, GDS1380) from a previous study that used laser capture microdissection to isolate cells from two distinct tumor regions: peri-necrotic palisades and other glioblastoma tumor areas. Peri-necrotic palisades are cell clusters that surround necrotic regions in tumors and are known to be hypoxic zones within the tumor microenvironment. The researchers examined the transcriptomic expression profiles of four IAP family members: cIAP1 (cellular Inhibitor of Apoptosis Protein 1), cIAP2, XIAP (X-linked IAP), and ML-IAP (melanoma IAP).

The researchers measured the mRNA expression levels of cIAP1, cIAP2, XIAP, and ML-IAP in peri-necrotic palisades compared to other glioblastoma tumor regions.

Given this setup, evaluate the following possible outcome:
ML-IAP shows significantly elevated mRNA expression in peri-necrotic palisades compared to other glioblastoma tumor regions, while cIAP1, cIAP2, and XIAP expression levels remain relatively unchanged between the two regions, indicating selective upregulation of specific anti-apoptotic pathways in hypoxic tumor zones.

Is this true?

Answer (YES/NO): NO